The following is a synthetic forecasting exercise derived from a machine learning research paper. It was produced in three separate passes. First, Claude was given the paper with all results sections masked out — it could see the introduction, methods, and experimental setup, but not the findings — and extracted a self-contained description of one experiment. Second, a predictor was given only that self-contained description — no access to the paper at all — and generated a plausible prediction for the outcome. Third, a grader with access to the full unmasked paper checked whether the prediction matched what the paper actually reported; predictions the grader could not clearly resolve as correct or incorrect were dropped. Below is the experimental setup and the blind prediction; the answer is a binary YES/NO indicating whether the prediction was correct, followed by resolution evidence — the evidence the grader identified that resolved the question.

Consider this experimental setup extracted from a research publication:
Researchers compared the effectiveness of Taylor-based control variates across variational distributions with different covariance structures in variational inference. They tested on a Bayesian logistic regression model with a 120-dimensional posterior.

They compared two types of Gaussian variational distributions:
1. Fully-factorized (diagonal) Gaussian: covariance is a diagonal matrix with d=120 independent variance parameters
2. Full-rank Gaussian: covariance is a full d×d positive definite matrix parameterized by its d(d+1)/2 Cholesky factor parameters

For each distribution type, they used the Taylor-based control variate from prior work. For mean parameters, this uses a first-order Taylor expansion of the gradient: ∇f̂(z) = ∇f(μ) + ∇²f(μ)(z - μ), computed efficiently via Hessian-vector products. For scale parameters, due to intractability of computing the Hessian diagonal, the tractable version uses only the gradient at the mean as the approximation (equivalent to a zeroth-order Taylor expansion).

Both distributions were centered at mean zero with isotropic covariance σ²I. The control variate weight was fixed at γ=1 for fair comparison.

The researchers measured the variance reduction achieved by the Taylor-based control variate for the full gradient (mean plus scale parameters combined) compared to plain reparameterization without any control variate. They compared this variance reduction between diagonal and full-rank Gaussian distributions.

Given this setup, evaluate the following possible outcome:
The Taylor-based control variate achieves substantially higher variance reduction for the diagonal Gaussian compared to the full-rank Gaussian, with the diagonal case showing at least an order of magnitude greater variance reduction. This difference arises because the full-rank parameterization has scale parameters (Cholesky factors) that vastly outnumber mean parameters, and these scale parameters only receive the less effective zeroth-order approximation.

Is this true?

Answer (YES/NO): YES